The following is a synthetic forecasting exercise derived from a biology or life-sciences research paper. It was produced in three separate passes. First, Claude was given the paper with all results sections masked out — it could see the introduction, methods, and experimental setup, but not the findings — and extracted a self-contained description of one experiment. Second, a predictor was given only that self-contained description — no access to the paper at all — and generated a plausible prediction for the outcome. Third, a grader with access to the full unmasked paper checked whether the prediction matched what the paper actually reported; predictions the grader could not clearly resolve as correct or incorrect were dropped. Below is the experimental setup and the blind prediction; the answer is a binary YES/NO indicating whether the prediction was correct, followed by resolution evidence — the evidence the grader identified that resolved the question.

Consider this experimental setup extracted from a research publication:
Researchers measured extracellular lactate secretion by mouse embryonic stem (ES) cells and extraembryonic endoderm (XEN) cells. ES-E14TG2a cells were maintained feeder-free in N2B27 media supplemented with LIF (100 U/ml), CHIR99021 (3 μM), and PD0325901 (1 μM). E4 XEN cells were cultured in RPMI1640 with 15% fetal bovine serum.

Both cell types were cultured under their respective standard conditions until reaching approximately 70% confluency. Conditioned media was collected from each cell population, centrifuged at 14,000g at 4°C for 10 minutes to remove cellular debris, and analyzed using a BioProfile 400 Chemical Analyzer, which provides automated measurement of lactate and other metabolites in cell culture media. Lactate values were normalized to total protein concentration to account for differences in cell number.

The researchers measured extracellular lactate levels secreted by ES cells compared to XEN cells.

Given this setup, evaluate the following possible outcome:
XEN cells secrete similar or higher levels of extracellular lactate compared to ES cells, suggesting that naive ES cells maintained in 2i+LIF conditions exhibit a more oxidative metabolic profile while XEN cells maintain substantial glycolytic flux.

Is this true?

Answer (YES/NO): YES